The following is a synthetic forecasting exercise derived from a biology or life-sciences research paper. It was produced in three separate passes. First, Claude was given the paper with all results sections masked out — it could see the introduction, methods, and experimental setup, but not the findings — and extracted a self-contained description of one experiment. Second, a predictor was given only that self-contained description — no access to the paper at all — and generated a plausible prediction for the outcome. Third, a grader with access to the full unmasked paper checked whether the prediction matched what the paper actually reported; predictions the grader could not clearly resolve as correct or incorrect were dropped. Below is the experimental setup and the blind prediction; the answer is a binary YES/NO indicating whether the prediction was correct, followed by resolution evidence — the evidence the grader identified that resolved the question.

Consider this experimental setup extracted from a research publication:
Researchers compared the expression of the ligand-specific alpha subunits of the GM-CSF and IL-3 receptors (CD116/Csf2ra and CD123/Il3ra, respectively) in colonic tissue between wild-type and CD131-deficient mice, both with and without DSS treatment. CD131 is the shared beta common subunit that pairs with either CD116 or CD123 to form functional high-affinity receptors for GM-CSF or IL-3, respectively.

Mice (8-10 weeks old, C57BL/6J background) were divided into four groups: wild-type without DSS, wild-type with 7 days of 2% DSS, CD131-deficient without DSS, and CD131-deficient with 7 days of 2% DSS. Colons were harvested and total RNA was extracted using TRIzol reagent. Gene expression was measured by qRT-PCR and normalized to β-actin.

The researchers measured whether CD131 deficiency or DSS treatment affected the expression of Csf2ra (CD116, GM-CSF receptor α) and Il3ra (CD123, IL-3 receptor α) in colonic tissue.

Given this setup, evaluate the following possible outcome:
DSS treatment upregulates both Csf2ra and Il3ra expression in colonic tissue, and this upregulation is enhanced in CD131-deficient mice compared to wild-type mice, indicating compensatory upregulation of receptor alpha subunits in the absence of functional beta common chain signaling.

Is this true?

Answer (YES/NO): NO